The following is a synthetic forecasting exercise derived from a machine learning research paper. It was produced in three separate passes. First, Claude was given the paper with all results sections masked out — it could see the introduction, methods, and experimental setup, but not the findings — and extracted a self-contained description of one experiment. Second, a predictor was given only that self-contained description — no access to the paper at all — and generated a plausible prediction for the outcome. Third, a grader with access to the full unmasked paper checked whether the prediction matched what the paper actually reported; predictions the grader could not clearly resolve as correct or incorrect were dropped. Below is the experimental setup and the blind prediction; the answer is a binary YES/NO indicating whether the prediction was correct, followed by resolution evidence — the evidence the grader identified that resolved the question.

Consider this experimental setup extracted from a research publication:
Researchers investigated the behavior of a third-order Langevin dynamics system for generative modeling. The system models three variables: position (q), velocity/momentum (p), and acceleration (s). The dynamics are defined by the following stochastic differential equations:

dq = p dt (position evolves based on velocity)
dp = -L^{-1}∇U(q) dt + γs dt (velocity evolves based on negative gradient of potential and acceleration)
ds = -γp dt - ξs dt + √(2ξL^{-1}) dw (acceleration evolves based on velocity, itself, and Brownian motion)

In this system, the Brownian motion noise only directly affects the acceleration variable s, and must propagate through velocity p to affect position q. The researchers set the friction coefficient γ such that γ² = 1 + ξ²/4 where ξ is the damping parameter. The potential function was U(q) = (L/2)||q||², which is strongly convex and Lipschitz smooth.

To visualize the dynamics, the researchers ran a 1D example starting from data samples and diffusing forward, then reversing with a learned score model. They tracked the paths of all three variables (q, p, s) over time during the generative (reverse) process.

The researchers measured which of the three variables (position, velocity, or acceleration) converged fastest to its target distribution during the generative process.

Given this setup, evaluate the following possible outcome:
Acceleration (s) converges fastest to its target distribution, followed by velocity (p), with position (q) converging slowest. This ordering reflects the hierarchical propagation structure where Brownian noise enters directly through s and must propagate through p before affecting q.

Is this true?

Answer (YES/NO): NO